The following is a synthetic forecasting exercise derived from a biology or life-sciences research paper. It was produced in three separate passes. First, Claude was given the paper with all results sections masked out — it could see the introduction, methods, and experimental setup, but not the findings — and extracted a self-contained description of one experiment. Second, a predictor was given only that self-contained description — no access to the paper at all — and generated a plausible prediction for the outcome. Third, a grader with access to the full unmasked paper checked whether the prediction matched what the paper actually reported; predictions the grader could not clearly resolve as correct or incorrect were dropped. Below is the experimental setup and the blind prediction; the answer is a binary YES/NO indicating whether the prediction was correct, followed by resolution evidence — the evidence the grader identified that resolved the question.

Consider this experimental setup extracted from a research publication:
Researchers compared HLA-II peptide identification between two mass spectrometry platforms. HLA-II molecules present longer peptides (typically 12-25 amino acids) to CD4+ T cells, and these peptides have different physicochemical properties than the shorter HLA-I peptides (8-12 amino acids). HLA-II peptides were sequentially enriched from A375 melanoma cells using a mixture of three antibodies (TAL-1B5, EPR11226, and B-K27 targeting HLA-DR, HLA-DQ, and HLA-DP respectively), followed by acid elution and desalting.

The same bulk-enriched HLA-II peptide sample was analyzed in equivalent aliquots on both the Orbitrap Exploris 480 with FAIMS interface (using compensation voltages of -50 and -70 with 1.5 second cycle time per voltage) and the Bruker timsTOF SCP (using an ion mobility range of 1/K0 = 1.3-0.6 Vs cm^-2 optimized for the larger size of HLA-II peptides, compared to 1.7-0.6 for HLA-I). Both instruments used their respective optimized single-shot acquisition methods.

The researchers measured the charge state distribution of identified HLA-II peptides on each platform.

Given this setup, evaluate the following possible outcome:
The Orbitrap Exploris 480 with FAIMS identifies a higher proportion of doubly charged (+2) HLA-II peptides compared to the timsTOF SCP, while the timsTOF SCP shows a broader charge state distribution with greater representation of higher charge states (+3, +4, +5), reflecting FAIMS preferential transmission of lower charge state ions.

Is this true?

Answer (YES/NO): NO